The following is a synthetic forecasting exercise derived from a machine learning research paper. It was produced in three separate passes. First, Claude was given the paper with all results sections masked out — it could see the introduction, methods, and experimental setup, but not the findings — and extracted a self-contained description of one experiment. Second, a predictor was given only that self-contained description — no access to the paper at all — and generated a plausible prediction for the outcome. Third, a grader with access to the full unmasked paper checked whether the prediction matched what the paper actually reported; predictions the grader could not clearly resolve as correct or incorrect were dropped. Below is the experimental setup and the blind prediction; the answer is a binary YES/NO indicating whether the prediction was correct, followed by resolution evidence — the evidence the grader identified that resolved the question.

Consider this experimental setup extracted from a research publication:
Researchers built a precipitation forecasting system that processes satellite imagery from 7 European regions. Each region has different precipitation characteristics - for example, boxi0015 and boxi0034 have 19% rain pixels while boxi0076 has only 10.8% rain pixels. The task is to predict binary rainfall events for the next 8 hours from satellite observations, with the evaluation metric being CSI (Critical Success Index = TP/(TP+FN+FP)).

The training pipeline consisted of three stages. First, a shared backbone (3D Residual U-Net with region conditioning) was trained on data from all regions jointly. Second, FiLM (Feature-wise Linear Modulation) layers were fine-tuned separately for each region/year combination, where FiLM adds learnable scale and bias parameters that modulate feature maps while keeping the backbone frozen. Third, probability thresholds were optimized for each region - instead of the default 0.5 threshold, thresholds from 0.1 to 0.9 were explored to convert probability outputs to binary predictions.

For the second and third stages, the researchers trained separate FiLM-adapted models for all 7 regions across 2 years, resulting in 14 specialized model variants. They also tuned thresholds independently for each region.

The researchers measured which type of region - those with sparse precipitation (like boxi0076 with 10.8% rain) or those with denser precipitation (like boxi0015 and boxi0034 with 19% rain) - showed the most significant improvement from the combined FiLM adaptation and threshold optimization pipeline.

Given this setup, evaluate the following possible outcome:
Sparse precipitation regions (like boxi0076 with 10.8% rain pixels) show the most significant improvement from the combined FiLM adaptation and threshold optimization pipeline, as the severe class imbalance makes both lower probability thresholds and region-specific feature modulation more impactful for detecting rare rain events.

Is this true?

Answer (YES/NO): YES